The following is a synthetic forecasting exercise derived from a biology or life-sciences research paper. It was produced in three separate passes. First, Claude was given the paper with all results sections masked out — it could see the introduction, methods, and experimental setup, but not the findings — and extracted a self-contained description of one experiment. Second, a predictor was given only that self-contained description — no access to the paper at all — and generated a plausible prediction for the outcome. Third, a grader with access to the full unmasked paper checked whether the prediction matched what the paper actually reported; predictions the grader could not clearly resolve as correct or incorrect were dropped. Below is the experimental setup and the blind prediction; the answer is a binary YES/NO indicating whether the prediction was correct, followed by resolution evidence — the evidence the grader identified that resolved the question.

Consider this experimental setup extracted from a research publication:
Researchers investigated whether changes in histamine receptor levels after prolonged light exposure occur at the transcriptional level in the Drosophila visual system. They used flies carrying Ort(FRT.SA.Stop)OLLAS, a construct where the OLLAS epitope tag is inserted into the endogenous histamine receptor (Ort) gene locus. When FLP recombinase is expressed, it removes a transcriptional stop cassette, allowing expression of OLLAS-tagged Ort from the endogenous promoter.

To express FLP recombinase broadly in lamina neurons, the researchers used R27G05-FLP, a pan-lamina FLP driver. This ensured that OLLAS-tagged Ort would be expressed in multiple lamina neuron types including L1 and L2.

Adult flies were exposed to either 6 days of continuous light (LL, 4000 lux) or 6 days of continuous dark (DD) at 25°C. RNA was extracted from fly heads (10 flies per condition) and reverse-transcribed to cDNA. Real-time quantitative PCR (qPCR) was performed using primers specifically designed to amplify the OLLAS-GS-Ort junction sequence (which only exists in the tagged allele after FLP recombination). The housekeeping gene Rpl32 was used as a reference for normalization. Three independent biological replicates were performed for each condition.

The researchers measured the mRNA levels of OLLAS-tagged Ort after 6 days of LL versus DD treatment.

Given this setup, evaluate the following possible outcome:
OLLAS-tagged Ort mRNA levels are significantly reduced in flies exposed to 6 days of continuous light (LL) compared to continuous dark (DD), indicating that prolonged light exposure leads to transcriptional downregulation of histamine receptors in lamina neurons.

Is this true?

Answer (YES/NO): YES